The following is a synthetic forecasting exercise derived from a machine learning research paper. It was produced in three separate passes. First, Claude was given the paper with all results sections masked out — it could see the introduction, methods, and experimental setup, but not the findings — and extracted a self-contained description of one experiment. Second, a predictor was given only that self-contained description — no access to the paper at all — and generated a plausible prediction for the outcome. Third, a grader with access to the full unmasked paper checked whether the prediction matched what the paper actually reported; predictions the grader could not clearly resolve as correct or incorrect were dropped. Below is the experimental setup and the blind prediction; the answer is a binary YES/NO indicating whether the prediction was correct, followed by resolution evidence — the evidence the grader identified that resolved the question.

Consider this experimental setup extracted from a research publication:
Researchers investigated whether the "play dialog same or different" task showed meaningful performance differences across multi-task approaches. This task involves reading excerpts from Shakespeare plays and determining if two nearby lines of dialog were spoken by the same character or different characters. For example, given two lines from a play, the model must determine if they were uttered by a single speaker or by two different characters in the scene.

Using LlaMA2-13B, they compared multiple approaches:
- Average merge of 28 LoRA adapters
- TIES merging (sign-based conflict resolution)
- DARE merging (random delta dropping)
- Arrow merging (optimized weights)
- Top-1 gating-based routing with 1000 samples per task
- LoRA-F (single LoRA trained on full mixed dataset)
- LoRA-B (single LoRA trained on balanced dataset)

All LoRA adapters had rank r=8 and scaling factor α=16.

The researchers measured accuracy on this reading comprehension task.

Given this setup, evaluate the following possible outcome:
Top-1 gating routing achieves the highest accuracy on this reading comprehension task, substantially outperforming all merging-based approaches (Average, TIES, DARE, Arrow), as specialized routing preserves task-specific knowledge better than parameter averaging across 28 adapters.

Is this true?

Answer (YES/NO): NO